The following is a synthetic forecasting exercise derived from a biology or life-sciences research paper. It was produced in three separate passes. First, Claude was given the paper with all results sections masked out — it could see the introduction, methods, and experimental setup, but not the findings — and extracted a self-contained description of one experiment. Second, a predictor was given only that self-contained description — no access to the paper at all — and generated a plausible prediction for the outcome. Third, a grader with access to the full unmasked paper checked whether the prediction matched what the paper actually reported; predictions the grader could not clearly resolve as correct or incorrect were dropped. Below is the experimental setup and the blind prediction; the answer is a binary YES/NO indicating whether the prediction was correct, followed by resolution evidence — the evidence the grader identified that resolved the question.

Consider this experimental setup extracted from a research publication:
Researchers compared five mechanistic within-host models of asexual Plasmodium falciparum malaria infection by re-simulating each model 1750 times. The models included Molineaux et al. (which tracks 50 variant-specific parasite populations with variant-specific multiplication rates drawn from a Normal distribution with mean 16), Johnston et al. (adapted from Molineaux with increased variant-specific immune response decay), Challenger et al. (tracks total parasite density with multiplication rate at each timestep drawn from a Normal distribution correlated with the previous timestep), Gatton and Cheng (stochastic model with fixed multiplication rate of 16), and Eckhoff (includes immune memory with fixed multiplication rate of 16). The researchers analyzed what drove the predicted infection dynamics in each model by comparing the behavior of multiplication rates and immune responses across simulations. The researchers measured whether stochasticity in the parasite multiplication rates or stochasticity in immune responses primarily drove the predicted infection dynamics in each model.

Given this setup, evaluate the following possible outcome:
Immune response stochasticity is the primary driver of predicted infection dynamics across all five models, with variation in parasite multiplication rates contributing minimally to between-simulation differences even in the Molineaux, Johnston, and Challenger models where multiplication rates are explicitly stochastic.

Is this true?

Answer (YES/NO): NO